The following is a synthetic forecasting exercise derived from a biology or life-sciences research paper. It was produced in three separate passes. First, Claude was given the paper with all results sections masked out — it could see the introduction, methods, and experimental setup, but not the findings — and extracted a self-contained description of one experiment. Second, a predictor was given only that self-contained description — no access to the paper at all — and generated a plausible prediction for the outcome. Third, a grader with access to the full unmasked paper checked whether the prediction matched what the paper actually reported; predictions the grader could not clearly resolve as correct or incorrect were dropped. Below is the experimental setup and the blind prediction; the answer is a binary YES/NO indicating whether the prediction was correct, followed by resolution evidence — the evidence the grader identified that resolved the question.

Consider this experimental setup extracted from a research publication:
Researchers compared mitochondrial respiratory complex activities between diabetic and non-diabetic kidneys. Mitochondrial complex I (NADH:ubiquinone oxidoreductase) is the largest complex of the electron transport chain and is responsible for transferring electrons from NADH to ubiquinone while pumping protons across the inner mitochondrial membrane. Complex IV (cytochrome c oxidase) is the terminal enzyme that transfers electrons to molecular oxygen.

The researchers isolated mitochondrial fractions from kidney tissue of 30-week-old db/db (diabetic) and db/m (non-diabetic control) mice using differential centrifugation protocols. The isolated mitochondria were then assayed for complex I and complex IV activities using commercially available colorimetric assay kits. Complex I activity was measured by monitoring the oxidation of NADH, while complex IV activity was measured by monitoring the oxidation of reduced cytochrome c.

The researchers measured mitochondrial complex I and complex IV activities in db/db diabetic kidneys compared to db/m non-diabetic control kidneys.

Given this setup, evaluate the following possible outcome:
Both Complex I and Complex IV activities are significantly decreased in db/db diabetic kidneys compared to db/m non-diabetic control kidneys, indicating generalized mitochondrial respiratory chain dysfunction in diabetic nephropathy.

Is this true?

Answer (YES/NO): NO